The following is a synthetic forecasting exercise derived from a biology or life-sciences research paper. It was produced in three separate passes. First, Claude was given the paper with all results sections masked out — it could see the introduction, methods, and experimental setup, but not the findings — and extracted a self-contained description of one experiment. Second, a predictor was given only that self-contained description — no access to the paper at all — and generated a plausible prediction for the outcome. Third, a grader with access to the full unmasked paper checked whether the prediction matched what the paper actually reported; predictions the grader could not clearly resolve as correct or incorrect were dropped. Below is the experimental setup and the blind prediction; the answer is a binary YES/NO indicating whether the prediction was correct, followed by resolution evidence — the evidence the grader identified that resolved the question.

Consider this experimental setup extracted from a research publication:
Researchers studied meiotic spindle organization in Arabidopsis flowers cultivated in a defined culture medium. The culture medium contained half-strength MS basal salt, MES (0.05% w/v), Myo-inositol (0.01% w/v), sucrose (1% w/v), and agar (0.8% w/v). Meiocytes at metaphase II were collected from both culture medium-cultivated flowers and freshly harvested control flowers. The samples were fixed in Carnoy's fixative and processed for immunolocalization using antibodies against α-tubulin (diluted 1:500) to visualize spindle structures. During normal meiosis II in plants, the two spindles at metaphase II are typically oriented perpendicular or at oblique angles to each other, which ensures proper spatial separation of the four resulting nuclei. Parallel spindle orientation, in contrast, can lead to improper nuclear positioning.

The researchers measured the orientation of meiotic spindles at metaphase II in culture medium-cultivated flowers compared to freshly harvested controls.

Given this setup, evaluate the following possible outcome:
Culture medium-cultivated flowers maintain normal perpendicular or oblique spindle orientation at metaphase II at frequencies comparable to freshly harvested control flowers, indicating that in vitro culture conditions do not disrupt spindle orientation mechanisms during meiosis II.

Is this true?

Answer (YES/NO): NO